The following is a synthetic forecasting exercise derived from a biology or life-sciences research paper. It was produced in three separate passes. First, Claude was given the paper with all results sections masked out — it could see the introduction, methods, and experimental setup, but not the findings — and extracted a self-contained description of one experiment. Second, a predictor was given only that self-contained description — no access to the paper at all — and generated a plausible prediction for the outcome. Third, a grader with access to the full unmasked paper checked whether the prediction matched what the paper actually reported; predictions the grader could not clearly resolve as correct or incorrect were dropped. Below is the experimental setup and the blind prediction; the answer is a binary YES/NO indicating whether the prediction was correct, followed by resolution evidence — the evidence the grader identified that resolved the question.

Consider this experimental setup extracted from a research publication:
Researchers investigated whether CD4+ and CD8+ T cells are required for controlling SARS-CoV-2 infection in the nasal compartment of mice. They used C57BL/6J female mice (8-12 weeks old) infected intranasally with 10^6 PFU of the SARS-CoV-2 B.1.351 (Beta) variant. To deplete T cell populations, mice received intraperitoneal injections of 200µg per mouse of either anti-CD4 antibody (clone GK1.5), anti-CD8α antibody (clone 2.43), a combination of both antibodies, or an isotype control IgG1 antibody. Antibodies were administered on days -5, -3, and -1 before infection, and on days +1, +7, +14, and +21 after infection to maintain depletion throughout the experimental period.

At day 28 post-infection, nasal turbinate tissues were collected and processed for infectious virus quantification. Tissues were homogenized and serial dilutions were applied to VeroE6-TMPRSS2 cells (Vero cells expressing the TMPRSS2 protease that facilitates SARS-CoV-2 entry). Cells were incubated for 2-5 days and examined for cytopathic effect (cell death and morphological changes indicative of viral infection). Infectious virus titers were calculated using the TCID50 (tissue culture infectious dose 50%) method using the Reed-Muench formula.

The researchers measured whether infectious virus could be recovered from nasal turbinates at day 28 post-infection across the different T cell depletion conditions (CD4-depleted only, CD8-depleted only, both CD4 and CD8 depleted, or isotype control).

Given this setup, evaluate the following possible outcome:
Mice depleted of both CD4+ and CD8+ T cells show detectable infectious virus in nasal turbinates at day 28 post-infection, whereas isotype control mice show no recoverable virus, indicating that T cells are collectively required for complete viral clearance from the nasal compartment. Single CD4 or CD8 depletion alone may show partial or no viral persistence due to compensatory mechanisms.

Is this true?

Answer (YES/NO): YES